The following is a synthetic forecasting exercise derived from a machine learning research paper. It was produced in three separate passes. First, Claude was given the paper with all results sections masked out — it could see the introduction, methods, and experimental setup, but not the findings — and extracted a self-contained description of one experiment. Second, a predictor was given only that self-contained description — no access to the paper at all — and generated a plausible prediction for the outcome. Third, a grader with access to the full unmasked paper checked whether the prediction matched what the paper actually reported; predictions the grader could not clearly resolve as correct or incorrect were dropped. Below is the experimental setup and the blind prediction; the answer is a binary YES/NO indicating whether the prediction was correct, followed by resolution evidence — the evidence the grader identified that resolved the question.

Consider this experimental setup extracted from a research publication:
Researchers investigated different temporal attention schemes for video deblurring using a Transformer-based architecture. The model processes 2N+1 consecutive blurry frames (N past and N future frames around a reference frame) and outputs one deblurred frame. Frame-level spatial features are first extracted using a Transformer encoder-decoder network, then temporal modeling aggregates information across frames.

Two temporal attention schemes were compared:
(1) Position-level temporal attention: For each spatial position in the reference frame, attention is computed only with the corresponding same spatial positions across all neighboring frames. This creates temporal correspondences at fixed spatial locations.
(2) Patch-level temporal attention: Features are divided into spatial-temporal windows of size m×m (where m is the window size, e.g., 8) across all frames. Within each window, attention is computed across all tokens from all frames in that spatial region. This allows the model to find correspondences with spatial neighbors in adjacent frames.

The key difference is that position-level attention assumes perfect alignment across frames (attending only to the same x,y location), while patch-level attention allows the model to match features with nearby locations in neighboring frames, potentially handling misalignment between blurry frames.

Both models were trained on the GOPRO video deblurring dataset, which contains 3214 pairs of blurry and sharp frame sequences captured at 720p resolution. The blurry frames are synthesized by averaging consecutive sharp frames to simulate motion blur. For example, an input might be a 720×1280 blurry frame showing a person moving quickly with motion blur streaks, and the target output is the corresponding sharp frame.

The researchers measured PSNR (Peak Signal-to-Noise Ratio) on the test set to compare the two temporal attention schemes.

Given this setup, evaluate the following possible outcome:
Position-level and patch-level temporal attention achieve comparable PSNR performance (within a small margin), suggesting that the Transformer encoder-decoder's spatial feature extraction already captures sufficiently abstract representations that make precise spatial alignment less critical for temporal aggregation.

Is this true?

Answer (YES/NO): NO